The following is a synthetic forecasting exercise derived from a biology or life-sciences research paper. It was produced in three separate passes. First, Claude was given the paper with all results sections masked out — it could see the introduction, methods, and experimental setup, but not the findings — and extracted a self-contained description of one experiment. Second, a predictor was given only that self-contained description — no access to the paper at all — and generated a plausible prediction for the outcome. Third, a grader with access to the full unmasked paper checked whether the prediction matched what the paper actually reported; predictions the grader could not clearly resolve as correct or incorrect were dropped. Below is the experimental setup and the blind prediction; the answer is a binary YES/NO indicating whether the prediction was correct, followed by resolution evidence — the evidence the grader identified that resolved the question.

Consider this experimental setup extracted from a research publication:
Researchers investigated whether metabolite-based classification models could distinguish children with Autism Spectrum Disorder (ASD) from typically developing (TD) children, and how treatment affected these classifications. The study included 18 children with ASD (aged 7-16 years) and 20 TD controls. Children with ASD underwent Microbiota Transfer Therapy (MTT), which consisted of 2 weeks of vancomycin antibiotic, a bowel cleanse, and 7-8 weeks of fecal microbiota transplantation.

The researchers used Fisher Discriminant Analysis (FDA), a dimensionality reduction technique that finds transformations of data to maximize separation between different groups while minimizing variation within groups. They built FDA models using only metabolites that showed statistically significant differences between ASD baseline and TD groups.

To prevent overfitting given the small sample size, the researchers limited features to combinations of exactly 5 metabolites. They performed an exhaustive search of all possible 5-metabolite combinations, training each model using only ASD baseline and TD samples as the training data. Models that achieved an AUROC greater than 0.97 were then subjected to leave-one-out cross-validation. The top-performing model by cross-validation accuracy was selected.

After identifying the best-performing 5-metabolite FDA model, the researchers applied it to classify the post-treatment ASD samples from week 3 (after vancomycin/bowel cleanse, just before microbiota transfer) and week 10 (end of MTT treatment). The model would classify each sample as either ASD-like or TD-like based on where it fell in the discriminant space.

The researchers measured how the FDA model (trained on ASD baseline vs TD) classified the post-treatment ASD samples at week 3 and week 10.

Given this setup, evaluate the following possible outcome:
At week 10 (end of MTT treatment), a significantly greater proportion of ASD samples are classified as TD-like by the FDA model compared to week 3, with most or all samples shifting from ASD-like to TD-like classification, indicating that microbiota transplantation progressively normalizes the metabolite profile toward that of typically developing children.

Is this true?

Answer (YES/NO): NO